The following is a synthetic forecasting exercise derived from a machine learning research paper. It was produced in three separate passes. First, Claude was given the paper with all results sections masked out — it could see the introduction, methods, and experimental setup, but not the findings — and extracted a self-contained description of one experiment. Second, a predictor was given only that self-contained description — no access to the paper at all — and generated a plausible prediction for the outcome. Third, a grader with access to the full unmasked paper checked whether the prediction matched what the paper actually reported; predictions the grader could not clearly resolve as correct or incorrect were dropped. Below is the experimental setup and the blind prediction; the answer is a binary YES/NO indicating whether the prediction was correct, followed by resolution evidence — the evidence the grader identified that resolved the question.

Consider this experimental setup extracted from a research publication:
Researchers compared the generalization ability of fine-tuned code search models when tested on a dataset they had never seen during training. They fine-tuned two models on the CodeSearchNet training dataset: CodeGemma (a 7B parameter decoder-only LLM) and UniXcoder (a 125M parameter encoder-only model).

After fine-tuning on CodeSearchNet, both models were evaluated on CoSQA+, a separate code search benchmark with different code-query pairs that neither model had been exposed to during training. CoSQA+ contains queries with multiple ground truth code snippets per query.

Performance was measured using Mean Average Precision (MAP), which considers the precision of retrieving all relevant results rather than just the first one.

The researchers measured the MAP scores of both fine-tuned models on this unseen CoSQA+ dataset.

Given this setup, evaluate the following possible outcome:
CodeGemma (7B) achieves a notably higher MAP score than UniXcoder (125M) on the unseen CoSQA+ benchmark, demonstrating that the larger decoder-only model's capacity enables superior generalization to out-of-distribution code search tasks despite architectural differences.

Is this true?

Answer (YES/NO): YES